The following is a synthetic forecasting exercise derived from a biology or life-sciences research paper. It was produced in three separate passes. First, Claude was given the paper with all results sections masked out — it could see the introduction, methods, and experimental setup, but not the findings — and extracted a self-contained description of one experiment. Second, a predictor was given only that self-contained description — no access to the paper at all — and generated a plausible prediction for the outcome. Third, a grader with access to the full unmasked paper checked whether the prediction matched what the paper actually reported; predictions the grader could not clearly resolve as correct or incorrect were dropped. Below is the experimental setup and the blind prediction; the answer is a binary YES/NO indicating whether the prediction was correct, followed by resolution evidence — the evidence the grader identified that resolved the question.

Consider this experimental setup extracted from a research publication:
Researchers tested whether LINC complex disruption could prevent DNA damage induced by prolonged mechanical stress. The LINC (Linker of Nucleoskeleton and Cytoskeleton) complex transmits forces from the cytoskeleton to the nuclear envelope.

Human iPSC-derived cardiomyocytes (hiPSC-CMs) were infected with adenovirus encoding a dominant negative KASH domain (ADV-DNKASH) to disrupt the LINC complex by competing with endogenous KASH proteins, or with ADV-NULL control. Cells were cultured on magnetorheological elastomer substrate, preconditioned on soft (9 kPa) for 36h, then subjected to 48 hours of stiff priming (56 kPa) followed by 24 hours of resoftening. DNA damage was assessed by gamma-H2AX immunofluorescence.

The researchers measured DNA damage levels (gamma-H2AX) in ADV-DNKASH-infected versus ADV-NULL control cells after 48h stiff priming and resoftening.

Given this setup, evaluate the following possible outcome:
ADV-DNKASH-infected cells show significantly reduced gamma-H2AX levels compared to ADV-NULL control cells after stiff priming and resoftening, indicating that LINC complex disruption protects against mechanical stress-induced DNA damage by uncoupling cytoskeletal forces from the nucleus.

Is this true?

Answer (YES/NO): YES